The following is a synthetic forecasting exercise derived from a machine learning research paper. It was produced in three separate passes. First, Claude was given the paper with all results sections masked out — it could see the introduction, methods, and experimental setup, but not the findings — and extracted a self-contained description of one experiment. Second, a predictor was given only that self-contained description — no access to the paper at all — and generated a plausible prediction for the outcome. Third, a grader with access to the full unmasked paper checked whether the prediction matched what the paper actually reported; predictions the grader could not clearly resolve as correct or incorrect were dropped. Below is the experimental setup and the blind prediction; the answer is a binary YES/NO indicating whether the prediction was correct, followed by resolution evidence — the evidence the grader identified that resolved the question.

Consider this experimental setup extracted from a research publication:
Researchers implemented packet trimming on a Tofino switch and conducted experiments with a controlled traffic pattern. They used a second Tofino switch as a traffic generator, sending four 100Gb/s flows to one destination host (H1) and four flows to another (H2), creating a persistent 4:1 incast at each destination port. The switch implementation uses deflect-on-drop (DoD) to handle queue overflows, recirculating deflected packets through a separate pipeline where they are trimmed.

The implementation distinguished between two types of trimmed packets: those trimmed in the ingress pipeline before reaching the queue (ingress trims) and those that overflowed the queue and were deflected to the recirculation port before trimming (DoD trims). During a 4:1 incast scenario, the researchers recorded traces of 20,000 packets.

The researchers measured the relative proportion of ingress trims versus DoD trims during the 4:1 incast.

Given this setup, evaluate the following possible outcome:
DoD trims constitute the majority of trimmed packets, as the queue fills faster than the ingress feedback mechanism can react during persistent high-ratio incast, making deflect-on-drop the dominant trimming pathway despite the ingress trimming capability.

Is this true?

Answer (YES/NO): NO